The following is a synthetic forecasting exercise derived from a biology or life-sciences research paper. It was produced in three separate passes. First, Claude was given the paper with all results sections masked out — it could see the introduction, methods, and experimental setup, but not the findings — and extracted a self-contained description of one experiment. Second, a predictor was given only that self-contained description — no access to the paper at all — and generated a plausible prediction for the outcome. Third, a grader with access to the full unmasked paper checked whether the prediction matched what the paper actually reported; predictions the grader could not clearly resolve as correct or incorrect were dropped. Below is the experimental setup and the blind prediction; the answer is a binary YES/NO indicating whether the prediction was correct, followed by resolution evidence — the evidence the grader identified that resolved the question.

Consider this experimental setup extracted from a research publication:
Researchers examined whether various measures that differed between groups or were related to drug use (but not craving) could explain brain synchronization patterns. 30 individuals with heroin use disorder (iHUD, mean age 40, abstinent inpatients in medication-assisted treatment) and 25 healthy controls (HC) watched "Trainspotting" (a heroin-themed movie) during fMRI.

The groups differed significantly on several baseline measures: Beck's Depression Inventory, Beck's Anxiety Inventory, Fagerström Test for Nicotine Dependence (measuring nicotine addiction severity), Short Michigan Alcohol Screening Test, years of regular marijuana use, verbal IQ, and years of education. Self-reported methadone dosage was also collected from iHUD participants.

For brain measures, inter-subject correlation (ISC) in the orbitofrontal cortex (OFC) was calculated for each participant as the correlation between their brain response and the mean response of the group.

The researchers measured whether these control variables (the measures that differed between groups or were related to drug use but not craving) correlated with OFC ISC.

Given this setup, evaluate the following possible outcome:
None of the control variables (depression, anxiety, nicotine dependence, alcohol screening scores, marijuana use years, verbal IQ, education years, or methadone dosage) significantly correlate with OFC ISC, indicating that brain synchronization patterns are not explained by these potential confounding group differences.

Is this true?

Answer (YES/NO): YES